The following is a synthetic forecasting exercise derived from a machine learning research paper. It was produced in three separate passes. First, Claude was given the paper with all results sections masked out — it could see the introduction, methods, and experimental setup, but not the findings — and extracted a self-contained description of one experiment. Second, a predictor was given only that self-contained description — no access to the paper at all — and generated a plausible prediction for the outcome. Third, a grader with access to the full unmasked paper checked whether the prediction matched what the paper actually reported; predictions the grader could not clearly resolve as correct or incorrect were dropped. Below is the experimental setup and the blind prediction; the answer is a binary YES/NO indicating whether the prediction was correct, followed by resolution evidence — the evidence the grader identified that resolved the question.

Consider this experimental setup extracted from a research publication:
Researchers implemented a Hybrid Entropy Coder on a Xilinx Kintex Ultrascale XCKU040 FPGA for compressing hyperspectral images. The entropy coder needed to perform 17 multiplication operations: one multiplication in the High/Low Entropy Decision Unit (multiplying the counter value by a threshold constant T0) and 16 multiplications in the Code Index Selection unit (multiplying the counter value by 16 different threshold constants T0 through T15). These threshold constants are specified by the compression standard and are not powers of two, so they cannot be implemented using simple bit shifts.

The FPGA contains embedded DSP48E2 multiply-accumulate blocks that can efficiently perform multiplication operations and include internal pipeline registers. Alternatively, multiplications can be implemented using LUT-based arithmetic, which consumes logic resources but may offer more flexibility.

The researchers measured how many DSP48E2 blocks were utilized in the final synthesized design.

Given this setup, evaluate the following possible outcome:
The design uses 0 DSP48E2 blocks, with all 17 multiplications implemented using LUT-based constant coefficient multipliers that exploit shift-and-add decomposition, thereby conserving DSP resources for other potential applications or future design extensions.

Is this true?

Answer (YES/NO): NO